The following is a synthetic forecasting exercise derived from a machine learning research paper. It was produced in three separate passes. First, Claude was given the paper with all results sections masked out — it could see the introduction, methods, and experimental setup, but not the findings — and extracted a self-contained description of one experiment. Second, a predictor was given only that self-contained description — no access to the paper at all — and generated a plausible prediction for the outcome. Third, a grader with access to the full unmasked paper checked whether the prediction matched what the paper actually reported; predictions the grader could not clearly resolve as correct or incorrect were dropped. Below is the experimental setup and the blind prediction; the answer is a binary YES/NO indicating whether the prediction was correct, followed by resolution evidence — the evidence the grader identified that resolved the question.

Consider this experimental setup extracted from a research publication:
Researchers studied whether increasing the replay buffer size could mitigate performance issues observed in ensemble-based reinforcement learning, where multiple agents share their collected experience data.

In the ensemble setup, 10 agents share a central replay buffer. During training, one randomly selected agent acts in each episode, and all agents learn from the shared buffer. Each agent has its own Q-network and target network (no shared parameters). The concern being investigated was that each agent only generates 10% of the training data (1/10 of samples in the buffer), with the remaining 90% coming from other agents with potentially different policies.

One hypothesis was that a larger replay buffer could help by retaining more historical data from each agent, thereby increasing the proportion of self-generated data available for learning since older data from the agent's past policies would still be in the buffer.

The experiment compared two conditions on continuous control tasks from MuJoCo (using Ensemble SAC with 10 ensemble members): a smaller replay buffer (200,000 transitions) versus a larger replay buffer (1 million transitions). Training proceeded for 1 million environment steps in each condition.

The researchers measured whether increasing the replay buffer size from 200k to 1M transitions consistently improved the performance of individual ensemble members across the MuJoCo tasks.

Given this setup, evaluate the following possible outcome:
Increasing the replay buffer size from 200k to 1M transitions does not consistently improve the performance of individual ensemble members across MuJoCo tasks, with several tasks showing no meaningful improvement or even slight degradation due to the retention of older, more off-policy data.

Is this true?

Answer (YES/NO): NO